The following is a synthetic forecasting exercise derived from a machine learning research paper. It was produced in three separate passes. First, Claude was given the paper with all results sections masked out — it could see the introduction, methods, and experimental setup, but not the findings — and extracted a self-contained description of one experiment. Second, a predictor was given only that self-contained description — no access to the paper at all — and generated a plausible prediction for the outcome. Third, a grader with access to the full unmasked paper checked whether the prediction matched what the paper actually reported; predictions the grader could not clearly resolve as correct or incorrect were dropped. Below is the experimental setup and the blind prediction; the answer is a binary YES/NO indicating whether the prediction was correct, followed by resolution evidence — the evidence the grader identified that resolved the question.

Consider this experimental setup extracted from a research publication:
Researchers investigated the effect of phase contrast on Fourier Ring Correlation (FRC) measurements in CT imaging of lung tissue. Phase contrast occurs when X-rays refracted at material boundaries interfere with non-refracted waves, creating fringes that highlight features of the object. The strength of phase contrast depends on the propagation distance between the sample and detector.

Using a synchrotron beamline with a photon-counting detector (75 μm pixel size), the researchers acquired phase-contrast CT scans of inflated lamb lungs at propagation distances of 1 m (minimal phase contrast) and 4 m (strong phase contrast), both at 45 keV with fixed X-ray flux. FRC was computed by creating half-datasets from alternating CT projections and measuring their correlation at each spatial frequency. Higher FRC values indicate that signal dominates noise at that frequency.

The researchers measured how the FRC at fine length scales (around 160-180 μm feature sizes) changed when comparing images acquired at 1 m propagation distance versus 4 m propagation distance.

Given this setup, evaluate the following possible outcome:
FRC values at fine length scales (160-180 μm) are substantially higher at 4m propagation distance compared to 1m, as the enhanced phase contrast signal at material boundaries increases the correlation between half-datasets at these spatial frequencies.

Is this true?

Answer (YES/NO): YES